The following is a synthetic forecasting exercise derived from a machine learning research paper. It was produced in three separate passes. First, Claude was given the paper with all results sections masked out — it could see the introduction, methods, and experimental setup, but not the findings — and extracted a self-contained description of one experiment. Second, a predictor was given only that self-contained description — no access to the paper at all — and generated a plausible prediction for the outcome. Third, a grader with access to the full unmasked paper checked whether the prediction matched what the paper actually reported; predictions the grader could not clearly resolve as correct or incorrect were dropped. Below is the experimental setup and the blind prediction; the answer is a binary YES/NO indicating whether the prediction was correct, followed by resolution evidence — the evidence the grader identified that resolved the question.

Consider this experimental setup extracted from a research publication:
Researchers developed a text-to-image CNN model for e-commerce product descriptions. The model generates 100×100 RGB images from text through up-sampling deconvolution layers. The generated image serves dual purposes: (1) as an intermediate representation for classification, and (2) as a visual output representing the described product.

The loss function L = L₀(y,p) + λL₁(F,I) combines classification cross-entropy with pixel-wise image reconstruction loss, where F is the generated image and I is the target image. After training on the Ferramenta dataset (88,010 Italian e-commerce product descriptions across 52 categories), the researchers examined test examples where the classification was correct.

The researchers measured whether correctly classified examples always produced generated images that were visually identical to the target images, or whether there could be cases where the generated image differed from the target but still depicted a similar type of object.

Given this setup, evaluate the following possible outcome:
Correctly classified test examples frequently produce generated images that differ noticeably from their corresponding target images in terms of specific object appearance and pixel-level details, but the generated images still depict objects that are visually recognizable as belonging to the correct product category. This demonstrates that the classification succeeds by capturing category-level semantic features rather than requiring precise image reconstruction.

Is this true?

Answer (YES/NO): NO